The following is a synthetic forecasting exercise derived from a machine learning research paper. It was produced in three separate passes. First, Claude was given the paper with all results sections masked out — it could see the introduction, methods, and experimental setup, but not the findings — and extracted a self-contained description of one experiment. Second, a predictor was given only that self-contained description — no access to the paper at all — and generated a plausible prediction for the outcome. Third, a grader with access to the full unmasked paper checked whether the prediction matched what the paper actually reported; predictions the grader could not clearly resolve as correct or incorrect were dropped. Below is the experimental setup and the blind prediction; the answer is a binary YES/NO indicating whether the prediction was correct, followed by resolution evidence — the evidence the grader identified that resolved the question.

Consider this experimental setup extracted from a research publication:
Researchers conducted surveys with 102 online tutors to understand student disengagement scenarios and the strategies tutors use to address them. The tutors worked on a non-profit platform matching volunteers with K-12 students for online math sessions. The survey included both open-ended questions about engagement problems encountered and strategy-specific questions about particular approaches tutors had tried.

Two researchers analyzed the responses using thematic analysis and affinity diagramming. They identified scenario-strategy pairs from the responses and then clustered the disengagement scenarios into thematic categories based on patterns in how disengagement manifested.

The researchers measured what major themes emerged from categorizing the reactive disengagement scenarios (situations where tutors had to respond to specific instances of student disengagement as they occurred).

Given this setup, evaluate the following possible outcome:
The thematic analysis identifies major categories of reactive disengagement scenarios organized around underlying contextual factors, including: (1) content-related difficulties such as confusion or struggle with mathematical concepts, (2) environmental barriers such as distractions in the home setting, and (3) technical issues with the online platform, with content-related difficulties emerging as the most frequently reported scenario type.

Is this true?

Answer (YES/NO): NO